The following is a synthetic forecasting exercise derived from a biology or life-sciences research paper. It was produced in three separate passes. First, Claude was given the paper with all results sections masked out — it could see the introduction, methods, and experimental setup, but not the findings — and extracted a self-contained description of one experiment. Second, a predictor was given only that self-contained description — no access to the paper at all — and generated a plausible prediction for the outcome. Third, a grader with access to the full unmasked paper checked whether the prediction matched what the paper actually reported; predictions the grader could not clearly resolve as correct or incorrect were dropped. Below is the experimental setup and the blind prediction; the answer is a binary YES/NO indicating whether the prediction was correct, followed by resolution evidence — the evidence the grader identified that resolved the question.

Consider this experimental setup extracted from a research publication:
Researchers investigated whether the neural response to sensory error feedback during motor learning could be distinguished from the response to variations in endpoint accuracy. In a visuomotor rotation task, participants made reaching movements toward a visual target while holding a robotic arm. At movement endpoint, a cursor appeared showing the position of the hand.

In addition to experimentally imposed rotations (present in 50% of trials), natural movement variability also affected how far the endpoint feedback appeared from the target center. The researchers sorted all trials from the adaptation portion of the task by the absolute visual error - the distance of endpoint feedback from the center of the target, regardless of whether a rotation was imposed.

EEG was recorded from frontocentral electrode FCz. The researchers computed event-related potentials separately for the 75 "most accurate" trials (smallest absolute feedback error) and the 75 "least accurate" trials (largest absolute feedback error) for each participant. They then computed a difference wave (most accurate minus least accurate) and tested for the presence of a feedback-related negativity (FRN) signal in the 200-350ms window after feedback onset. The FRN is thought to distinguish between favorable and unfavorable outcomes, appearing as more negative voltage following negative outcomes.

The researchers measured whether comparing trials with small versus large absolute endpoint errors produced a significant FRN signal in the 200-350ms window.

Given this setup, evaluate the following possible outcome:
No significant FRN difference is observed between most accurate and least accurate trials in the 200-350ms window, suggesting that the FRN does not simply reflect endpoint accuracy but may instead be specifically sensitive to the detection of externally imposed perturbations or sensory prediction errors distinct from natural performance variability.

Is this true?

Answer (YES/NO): YES